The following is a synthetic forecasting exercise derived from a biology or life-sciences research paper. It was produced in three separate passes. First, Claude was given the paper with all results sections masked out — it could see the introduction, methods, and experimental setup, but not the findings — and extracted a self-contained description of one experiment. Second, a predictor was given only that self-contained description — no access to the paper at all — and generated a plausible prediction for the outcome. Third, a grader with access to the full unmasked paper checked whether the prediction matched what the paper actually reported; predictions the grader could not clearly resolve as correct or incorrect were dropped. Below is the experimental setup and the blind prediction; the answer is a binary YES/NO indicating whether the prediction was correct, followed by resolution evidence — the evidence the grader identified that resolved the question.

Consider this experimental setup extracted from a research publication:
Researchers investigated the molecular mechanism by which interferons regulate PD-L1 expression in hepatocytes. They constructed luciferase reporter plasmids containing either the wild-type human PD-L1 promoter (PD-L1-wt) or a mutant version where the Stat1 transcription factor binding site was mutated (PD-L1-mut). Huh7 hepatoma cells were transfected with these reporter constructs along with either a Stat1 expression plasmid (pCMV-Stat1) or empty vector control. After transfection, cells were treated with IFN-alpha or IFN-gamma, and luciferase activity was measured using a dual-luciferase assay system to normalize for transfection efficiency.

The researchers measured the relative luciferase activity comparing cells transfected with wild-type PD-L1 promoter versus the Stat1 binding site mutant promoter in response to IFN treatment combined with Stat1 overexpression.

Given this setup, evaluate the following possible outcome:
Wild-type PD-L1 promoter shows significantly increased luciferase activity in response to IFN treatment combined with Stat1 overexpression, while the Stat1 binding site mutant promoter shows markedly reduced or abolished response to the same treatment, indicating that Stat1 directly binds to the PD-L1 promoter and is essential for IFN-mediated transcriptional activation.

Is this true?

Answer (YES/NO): YES